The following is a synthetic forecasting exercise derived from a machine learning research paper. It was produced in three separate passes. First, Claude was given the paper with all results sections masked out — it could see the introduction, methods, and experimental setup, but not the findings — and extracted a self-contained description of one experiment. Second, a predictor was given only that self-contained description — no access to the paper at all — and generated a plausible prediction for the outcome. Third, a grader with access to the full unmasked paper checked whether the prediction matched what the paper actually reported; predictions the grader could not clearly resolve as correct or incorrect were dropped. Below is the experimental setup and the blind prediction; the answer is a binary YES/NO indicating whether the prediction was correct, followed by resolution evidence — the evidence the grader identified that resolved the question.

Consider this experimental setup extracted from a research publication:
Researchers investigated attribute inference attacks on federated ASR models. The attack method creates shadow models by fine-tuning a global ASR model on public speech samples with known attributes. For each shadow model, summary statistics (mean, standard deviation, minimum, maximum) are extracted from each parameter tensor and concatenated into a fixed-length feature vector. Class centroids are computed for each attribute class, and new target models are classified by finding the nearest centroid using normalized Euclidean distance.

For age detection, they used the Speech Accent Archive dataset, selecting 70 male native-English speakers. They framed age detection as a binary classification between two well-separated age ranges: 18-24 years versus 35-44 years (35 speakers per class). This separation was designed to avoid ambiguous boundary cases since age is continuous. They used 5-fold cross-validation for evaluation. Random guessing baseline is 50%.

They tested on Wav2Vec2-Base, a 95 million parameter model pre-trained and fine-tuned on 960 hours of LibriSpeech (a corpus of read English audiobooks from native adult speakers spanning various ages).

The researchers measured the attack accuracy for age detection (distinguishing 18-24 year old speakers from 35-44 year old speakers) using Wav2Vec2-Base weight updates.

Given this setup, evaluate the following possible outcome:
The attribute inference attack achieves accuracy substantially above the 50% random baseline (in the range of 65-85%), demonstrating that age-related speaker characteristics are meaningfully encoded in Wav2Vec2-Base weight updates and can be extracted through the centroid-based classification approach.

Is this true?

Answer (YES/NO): NO